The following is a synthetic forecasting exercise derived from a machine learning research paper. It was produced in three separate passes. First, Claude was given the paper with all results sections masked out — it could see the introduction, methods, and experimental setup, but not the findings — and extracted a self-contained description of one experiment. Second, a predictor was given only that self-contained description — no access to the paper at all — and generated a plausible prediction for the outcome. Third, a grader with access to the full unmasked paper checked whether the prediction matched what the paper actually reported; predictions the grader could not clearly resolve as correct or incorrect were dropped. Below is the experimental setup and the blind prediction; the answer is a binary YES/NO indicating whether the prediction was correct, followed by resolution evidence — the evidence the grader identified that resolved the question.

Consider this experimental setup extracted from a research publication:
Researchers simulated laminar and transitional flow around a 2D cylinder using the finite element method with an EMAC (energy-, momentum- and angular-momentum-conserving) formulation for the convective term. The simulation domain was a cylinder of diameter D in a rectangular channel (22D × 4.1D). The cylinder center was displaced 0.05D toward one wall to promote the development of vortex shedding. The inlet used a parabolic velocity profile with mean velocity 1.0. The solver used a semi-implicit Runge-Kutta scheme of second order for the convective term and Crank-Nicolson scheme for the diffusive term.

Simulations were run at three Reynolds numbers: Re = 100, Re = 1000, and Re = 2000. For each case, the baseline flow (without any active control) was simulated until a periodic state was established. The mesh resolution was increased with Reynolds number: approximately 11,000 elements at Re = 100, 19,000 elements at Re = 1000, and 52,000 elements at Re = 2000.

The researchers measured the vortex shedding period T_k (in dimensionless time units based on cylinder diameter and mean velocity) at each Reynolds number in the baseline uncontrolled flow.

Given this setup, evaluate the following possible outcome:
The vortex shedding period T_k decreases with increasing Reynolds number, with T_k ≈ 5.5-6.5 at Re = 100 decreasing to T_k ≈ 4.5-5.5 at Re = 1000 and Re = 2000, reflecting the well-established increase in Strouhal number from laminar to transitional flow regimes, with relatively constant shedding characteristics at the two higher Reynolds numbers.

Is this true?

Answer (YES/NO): NO